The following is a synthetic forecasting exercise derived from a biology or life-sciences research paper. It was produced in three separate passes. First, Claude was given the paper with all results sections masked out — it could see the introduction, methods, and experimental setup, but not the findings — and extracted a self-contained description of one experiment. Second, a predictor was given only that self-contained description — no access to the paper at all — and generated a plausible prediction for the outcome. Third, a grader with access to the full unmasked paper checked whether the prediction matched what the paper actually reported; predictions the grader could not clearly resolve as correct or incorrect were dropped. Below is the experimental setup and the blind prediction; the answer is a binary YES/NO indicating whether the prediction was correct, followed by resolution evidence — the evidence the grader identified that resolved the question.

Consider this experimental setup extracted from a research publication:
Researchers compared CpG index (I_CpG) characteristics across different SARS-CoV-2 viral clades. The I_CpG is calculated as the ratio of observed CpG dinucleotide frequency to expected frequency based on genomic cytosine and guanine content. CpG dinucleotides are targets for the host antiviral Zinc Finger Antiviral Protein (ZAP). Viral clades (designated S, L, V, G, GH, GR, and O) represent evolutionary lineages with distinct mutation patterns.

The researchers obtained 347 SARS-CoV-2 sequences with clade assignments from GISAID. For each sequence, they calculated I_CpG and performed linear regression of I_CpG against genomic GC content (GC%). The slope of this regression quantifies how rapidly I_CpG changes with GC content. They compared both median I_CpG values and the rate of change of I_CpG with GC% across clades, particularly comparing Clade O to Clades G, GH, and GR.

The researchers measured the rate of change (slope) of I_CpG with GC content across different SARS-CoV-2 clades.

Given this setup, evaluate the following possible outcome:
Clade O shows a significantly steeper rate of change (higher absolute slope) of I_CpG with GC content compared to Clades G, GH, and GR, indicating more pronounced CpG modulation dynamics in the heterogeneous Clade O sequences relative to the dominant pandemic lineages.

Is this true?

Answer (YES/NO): NO